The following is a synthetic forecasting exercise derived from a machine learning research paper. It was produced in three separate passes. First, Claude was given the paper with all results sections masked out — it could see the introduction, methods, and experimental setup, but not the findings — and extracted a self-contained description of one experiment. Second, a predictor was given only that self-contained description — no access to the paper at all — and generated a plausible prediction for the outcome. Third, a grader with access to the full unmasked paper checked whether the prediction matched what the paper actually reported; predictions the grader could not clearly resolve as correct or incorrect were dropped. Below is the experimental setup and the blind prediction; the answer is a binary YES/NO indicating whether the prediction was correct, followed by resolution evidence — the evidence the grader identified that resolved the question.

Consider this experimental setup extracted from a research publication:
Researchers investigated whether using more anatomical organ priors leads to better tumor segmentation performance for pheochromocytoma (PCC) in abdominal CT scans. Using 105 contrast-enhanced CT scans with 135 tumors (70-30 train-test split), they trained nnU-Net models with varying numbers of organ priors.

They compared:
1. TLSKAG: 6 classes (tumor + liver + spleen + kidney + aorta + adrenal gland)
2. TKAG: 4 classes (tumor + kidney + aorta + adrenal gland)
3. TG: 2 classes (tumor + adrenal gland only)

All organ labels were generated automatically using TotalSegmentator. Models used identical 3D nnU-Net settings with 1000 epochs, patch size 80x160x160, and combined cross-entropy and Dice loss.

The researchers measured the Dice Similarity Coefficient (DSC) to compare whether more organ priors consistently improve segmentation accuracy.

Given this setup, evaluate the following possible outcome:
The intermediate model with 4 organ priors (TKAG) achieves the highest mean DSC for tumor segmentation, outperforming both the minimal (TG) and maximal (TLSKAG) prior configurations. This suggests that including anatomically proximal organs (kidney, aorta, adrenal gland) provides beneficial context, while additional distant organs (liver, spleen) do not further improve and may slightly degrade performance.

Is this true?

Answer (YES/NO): YES